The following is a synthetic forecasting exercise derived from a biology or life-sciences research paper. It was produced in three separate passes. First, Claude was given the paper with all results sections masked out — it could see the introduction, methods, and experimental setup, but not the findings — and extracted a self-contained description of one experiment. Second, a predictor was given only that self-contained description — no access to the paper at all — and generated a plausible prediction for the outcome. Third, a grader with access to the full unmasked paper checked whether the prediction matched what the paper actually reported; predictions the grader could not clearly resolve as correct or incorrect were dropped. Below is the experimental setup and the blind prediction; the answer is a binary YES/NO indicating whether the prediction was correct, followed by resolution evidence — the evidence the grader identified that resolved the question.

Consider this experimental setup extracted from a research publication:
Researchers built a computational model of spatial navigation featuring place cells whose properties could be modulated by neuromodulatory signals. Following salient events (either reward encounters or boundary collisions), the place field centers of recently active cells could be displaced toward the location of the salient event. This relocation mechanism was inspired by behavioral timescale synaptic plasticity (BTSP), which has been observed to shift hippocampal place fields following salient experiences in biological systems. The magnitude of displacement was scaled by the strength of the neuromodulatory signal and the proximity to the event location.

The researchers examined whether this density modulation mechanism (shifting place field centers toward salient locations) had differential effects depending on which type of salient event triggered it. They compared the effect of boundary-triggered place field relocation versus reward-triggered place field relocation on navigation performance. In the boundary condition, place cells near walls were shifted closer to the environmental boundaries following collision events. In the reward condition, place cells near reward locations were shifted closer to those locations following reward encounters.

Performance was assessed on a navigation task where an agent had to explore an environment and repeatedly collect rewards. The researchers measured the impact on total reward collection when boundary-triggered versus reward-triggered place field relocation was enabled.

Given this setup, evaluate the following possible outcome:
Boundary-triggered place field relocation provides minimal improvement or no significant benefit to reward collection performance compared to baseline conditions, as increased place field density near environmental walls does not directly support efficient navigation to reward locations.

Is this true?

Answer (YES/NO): NO